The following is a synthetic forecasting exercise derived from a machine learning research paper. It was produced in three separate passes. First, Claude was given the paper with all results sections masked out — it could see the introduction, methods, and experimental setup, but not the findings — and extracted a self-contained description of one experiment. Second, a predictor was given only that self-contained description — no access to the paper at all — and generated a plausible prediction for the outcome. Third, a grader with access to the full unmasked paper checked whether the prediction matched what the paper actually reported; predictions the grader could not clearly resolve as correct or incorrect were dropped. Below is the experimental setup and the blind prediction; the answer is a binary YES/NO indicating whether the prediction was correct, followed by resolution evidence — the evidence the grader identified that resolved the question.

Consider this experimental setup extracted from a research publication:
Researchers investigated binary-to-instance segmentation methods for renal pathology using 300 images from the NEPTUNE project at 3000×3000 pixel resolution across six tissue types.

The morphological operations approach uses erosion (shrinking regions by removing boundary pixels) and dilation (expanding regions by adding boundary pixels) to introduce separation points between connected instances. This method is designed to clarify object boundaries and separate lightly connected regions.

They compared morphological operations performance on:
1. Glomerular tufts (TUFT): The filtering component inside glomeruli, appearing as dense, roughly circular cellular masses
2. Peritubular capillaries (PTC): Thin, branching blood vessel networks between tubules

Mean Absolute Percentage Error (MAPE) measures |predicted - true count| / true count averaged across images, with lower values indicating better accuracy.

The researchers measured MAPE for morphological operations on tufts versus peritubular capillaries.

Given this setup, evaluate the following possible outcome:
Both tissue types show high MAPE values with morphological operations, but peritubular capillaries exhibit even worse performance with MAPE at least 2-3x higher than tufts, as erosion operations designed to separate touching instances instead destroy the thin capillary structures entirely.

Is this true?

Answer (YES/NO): NO